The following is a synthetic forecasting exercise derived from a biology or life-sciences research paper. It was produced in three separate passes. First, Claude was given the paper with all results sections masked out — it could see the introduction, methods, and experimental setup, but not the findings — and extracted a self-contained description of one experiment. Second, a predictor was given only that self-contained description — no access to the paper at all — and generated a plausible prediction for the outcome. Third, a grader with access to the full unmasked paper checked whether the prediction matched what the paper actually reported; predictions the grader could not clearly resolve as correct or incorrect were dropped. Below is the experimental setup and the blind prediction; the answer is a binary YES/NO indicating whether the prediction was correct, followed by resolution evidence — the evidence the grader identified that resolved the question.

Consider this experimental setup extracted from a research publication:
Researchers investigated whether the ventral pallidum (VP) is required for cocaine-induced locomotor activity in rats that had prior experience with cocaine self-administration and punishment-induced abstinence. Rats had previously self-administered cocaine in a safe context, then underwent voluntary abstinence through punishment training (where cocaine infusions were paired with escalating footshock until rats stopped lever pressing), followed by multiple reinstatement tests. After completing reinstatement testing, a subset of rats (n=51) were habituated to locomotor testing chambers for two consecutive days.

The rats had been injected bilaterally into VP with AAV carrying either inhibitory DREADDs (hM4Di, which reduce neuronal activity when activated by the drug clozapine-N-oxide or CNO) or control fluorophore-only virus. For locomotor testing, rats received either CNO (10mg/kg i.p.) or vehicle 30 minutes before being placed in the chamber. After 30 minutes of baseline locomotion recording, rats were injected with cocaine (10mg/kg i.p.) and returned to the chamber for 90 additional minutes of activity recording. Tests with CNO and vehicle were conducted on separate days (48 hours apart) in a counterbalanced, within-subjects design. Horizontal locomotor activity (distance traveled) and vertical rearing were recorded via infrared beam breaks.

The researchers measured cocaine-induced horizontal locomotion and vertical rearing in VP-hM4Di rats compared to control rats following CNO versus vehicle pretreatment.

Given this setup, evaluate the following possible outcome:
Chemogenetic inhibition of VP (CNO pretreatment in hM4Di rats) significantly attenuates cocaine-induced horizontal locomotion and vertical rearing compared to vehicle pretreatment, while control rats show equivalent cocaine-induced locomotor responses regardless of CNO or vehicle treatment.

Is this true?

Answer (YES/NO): NO